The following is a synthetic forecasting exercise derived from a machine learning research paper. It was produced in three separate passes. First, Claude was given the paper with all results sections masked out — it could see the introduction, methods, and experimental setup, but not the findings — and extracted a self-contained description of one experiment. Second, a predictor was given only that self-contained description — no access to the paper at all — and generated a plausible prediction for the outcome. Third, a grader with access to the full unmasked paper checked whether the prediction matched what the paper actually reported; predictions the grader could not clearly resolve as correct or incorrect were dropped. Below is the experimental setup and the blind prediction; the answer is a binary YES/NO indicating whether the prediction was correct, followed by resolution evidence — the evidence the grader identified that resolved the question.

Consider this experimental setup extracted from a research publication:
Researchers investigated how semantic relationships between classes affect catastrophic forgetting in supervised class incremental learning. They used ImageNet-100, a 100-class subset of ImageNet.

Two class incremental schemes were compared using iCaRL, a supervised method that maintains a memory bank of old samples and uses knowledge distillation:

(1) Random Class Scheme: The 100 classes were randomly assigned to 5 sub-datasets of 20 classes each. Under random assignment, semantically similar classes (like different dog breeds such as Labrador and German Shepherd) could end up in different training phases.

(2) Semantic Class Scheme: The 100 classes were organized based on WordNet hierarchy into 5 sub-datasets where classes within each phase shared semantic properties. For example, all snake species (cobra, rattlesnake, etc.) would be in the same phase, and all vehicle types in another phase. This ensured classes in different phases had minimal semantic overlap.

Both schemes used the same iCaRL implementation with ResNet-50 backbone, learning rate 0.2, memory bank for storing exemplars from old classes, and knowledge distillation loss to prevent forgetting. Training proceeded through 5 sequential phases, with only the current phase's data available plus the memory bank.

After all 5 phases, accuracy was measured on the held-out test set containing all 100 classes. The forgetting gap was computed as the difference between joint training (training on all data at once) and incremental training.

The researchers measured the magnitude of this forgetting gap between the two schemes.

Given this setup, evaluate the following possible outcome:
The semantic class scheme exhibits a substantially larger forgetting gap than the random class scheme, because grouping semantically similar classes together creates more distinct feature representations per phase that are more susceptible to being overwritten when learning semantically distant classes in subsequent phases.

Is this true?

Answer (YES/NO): YES